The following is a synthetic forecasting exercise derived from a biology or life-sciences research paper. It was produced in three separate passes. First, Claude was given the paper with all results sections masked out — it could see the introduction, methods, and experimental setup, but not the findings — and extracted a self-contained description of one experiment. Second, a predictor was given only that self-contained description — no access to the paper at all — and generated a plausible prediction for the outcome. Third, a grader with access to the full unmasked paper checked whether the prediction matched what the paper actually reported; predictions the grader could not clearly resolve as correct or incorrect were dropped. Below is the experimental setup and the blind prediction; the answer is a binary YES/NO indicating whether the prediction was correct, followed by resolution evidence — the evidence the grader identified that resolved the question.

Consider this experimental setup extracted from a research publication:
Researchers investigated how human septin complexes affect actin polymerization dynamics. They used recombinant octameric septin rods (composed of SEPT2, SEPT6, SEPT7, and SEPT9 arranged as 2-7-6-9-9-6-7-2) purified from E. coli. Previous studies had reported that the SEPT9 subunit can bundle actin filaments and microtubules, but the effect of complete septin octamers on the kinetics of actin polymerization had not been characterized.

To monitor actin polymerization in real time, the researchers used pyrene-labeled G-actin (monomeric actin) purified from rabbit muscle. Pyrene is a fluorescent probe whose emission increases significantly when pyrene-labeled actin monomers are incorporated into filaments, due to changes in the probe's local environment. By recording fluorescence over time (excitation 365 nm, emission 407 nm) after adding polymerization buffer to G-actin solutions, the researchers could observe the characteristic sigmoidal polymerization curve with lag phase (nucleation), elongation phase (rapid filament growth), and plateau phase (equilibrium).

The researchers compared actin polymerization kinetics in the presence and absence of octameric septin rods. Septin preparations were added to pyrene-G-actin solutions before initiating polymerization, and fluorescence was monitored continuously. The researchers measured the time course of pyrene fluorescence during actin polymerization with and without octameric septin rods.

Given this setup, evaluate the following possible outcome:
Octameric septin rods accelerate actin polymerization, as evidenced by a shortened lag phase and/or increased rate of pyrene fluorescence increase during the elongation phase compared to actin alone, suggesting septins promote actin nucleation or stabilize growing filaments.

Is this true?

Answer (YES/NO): NO